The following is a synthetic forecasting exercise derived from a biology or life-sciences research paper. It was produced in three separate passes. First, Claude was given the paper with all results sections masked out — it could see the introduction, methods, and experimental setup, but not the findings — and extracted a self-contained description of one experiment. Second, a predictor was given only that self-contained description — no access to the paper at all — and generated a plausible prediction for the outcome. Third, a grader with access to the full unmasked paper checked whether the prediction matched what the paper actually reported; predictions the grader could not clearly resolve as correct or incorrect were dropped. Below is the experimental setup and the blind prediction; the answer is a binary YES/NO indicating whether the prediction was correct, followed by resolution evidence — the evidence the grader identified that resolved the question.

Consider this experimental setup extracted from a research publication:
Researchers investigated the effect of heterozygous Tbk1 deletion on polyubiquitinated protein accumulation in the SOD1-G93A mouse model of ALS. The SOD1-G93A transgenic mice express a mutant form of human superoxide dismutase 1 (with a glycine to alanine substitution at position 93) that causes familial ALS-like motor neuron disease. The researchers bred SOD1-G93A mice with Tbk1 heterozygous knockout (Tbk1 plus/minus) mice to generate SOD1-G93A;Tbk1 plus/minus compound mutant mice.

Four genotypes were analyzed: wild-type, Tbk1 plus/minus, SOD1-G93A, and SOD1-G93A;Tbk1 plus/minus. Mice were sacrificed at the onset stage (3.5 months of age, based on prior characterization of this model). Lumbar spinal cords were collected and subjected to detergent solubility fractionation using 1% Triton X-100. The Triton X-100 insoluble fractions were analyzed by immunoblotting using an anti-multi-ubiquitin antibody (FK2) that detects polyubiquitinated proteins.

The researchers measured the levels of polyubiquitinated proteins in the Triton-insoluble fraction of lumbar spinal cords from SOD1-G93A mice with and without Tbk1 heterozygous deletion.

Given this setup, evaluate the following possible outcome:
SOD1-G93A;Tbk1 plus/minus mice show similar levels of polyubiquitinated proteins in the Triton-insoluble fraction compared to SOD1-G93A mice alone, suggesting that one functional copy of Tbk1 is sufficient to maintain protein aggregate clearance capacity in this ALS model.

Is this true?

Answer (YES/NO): NO